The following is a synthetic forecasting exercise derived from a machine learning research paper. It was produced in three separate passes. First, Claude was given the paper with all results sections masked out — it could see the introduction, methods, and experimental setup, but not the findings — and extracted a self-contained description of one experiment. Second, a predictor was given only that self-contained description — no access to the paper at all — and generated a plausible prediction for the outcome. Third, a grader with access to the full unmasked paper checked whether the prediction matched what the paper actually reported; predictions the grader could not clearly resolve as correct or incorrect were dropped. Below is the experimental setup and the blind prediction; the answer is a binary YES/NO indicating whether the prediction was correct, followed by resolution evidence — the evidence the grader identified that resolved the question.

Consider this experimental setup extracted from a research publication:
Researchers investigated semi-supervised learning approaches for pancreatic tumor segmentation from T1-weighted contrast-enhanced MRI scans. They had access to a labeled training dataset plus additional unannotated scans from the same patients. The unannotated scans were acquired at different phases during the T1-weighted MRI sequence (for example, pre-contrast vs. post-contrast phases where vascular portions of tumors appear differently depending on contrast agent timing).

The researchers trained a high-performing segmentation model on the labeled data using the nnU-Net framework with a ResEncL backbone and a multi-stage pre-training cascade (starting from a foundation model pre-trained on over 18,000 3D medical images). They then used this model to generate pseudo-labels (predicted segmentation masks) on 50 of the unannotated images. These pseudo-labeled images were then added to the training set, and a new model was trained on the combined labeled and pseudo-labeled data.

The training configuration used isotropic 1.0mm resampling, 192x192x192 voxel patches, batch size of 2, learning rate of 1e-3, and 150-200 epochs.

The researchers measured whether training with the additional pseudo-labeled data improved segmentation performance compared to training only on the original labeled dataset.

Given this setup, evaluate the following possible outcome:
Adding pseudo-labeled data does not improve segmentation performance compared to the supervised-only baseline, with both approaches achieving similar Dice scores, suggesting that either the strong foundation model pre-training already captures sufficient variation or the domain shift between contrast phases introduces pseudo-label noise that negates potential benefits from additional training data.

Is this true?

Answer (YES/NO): NO